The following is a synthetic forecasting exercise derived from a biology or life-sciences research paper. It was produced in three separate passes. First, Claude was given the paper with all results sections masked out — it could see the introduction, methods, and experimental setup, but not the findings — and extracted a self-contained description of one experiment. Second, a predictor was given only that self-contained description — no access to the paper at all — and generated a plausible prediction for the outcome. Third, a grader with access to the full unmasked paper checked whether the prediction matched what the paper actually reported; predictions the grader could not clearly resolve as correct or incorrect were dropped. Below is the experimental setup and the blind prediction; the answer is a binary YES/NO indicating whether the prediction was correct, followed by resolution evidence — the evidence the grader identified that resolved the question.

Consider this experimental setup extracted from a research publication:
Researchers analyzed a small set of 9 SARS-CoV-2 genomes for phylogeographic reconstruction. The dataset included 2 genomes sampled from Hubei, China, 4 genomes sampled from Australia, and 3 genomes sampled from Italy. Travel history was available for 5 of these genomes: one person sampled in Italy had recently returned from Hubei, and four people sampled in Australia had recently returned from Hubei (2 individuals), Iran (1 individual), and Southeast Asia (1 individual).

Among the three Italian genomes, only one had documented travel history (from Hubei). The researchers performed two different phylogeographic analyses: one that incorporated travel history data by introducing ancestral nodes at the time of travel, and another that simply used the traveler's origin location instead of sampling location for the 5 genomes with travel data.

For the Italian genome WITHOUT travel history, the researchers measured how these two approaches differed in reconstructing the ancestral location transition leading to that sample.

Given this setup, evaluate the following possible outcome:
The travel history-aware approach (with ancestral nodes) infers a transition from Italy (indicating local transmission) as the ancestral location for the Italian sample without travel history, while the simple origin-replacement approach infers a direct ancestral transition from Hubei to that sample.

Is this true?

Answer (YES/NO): YES